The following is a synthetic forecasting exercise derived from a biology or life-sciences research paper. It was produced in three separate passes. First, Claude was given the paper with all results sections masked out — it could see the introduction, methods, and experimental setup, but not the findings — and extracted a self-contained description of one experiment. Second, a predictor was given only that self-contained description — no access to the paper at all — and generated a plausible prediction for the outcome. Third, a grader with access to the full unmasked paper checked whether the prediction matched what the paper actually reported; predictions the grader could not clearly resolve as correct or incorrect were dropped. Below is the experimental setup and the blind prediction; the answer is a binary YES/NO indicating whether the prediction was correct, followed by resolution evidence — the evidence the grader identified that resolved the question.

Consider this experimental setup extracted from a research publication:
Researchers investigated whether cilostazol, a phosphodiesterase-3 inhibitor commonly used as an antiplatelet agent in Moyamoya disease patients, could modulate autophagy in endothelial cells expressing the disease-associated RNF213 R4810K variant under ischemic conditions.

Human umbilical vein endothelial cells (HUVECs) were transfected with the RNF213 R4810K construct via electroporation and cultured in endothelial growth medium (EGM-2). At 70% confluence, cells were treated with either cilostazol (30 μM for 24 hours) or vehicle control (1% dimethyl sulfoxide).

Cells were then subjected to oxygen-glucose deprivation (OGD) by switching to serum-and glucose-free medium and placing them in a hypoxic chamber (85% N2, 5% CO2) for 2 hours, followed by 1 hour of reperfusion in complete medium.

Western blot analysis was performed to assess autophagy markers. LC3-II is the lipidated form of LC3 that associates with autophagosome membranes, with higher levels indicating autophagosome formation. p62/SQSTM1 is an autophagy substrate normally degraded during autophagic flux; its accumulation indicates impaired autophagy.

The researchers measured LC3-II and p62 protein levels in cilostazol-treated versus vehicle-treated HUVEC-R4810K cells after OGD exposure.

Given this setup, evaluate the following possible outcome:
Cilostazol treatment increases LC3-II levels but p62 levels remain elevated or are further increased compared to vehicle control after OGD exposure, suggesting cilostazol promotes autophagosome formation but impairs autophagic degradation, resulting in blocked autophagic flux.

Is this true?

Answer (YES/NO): NO